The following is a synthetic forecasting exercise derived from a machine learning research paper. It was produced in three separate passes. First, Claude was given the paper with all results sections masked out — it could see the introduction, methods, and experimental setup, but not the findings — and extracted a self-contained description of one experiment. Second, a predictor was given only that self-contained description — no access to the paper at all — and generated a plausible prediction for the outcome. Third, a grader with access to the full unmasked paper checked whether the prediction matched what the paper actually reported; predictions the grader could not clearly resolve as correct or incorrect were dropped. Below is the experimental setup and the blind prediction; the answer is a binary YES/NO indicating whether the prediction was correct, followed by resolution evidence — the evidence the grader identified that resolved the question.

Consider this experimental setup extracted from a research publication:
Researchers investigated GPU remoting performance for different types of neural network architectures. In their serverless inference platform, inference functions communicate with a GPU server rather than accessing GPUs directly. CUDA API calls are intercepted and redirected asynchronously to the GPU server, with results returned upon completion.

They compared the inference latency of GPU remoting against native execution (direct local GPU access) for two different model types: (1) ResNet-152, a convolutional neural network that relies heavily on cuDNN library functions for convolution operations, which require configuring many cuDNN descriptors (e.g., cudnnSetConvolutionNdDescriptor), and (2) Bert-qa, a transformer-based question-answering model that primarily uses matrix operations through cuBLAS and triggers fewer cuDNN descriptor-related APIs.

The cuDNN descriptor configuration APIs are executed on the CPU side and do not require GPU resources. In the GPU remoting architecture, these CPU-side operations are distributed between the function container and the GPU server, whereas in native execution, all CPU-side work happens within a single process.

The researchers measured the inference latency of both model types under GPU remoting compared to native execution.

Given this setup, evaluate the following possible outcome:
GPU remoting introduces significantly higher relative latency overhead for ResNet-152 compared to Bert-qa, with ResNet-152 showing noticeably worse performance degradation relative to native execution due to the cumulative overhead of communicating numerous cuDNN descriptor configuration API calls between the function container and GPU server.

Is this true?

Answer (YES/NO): NO